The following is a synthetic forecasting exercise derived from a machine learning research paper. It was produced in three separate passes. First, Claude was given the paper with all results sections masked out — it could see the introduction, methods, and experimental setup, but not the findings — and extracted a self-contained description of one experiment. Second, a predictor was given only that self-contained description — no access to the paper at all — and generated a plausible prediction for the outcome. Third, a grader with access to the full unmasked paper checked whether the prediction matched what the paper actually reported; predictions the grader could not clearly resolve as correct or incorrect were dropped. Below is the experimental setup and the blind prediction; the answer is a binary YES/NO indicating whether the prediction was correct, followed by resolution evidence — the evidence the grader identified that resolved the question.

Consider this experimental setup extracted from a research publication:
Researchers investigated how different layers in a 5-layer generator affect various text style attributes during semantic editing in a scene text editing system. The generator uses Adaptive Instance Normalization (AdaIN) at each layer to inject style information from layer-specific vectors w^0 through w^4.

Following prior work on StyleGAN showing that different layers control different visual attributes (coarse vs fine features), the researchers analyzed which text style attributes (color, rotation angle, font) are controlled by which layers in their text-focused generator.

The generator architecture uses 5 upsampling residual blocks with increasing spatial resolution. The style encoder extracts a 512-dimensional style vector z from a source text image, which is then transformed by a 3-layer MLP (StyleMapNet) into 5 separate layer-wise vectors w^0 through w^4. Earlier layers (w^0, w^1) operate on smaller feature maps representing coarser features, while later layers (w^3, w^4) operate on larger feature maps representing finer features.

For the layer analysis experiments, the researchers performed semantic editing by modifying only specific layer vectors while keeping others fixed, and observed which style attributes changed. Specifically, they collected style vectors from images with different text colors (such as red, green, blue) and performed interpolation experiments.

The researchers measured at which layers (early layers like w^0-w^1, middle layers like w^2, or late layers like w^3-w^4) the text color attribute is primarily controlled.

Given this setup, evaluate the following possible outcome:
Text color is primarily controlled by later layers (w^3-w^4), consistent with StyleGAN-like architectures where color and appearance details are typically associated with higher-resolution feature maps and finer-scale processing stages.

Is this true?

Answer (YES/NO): NO